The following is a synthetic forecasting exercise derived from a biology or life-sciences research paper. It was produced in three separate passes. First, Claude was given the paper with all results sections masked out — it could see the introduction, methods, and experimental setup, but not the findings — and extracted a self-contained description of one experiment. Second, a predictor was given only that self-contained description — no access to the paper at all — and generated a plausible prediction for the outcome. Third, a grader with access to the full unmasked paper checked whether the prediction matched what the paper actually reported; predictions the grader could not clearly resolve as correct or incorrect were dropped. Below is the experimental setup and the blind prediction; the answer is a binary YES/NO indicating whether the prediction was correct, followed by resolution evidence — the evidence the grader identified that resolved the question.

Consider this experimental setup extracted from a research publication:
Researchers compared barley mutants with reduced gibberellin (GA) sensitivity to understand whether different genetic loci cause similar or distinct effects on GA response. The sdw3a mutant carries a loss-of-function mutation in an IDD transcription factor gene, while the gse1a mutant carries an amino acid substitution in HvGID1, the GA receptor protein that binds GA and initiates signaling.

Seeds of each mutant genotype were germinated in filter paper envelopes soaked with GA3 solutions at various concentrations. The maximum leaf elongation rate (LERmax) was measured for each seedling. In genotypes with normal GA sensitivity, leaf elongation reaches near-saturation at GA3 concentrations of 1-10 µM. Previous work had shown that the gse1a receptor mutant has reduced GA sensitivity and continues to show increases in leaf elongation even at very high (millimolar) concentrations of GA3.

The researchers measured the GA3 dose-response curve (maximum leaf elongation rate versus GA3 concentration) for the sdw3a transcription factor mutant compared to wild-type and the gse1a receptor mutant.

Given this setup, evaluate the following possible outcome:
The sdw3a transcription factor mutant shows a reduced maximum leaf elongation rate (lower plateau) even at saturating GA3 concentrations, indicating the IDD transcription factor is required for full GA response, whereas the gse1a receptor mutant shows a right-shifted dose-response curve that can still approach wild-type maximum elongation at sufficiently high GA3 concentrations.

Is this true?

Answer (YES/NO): YES